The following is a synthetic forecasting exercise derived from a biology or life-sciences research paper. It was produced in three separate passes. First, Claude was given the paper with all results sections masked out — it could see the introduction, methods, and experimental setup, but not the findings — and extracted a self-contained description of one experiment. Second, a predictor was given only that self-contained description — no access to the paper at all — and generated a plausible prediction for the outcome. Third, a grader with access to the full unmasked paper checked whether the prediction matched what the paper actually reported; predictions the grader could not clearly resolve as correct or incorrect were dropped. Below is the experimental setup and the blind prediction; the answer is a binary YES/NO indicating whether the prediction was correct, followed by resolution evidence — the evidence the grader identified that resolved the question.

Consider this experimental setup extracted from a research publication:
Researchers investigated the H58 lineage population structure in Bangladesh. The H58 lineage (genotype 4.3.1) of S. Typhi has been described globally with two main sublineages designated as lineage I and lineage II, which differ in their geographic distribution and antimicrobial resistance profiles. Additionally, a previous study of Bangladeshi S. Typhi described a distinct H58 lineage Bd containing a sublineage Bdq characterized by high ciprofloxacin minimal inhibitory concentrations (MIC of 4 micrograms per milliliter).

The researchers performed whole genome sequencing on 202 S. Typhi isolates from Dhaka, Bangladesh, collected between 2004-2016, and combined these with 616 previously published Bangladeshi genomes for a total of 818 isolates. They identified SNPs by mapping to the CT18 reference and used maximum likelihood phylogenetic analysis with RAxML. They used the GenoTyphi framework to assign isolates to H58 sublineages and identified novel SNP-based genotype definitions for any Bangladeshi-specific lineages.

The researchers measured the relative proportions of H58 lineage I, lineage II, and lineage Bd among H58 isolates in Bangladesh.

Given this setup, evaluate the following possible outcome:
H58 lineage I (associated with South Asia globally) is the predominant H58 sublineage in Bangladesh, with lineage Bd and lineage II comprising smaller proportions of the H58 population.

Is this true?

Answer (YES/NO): YES